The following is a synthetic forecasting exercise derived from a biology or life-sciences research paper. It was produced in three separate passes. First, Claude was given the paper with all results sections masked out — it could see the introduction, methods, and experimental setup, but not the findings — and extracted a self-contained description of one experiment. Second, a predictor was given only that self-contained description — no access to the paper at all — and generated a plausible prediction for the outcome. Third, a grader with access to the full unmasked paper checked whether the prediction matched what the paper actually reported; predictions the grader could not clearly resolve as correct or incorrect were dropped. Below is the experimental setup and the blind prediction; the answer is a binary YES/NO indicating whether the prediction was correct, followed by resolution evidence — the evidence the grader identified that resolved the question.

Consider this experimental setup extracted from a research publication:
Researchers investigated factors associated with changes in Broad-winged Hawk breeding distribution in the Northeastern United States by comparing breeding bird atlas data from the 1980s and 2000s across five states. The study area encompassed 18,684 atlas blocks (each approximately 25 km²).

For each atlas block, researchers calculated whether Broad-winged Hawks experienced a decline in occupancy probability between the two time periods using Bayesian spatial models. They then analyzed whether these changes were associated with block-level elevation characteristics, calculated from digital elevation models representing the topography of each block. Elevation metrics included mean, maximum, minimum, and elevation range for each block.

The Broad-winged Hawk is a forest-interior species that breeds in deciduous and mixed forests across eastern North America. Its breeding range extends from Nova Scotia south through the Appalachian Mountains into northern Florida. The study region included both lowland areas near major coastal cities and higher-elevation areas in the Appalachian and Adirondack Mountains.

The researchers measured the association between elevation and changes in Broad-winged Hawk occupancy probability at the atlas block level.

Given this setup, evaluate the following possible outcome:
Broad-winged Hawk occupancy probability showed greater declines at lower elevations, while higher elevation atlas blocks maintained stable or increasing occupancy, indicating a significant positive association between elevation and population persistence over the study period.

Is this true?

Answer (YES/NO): NO